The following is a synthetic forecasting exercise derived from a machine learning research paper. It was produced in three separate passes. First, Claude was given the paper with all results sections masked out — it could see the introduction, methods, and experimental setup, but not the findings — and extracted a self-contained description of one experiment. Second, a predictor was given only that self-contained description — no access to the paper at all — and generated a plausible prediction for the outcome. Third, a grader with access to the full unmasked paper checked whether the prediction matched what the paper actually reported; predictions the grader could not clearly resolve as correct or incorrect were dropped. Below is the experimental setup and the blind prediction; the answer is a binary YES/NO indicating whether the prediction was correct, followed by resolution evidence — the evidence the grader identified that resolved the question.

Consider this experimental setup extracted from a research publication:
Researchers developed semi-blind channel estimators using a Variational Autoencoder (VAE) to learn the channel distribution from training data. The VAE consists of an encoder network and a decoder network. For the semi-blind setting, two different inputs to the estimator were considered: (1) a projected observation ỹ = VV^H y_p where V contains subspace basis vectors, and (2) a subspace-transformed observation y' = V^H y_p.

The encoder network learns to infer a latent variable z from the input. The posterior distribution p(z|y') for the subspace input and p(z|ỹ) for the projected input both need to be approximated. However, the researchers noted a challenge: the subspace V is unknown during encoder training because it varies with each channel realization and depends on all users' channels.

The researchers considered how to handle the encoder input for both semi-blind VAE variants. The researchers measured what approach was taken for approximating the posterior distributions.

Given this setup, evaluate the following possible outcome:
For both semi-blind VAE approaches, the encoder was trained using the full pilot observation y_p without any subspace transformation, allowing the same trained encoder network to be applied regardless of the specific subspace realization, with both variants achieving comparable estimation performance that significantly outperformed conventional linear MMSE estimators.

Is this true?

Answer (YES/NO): NO